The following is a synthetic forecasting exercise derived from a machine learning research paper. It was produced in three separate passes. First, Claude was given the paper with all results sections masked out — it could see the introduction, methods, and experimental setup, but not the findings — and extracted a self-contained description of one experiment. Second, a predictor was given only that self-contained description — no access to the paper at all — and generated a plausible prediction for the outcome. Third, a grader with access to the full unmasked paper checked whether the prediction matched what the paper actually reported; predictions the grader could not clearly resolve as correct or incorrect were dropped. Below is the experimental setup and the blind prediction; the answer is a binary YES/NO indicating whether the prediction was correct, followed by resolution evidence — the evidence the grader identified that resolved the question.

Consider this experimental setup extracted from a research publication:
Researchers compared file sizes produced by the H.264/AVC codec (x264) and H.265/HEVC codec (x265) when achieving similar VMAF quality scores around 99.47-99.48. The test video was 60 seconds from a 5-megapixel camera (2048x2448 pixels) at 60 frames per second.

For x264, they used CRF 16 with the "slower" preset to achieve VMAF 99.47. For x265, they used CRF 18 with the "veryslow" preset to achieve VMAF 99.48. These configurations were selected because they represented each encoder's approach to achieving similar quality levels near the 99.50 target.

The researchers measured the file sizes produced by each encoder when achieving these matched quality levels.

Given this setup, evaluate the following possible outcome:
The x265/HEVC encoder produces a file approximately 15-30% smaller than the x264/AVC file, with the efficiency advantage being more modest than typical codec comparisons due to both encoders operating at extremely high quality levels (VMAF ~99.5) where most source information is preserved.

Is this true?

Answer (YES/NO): YES